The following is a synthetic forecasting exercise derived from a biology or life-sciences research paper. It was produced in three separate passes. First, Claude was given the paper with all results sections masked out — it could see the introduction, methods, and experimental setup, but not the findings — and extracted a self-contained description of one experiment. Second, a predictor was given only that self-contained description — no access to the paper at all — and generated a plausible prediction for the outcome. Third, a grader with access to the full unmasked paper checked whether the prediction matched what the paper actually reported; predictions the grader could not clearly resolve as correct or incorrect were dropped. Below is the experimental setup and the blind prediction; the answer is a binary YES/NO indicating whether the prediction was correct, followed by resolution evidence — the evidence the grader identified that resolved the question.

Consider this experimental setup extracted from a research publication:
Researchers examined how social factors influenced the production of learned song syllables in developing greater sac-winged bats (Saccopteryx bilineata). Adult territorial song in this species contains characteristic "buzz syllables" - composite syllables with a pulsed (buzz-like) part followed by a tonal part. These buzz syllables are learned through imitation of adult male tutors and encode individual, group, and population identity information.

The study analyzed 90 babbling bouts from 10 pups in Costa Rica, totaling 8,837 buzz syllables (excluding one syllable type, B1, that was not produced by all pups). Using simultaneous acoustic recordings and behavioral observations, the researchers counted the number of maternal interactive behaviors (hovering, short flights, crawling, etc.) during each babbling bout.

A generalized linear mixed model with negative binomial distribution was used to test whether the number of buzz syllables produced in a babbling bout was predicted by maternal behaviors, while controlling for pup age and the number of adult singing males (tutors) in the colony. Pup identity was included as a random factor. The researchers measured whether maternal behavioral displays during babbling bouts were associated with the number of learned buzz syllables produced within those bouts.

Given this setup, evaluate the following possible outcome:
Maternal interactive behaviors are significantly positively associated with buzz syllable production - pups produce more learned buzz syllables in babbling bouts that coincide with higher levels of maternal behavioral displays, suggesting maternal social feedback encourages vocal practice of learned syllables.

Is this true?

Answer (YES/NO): YES